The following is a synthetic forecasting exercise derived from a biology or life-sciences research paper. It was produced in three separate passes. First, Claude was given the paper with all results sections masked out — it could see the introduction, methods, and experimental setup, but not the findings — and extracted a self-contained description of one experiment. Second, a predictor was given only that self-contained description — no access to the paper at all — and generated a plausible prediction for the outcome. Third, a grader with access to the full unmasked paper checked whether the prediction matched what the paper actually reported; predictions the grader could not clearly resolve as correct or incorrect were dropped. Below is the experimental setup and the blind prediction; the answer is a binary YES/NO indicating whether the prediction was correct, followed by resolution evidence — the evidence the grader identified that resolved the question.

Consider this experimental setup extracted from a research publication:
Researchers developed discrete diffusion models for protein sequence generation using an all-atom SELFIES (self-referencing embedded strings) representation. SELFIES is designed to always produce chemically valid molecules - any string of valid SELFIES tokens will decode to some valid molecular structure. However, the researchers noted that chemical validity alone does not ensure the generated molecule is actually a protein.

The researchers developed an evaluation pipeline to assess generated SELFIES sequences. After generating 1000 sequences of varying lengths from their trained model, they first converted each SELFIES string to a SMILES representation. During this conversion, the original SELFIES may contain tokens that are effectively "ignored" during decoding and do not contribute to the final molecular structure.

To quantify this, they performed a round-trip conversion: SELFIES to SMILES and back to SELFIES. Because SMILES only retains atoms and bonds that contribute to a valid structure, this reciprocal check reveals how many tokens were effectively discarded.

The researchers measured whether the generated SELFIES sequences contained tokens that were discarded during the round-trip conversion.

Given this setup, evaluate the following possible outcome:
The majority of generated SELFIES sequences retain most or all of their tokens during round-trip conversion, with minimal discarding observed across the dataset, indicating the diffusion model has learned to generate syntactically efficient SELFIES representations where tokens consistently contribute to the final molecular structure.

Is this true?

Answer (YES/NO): NO